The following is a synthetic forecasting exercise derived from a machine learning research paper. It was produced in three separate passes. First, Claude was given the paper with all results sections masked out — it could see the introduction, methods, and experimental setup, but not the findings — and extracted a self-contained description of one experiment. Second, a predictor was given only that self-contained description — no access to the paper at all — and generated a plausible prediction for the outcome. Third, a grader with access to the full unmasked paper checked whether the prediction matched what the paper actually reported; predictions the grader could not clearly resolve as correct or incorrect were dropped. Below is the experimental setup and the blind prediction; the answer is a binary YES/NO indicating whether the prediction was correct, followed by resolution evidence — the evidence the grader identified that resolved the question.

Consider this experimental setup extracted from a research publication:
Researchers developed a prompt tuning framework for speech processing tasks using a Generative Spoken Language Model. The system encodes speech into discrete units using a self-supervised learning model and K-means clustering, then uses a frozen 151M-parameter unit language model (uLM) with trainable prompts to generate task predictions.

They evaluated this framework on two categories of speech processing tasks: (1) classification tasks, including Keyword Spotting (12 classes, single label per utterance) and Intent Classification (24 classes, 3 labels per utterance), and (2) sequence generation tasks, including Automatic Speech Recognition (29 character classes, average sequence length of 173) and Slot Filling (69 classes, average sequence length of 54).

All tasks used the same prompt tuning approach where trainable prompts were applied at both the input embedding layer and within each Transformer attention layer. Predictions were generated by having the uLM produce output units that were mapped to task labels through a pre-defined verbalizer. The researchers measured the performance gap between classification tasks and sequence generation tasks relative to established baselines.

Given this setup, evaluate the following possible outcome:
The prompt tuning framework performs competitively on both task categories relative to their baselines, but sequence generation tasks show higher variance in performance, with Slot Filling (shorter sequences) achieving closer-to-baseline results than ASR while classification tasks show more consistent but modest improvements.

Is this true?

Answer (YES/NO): NO